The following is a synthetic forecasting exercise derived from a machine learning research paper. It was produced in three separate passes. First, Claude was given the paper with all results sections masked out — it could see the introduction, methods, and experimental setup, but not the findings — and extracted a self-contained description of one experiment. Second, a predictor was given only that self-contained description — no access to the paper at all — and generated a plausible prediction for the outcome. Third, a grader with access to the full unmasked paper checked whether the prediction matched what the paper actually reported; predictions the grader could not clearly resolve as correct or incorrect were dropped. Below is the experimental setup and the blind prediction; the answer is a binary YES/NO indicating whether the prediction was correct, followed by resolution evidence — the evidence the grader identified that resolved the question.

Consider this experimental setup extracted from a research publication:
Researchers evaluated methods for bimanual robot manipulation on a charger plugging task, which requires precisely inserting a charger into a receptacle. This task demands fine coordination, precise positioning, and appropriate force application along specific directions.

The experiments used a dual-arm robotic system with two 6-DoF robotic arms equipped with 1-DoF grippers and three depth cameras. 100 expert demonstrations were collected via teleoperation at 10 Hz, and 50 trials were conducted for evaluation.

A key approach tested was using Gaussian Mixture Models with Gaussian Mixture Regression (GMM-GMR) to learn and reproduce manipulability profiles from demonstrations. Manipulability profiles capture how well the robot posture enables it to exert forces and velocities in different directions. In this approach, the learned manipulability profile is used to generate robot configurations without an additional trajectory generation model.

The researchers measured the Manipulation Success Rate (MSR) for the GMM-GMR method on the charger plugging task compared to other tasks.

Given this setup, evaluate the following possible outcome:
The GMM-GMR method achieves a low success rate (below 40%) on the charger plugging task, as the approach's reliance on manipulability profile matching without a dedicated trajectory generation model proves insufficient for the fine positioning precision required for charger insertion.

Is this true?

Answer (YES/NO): YES